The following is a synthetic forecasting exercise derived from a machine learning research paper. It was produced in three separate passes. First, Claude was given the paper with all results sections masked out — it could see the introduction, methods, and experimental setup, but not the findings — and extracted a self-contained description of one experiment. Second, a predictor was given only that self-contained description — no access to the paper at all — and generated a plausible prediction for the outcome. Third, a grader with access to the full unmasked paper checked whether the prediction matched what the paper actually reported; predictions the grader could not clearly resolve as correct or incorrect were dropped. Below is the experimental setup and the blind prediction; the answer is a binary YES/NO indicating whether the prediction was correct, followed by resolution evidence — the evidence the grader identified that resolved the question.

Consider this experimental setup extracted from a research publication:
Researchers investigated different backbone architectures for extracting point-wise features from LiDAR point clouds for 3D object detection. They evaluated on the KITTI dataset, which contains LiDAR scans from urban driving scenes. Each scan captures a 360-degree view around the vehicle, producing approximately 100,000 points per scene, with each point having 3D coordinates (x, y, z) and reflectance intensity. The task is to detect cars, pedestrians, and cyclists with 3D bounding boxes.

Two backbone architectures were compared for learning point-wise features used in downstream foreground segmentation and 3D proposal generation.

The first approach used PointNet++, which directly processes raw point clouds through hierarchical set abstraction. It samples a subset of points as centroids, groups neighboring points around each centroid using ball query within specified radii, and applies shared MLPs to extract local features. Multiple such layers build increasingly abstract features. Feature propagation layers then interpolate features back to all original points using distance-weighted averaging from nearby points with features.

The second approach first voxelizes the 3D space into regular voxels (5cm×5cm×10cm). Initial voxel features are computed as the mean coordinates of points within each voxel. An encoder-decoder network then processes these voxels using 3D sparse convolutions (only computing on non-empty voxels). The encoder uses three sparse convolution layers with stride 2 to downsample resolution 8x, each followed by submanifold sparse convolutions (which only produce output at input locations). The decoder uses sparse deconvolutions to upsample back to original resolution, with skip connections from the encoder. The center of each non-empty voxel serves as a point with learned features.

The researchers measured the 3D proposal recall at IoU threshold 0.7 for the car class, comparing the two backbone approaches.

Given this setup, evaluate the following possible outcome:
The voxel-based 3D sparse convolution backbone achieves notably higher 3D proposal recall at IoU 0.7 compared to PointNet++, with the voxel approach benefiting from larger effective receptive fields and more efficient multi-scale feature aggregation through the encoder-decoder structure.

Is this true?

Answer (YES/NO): YES